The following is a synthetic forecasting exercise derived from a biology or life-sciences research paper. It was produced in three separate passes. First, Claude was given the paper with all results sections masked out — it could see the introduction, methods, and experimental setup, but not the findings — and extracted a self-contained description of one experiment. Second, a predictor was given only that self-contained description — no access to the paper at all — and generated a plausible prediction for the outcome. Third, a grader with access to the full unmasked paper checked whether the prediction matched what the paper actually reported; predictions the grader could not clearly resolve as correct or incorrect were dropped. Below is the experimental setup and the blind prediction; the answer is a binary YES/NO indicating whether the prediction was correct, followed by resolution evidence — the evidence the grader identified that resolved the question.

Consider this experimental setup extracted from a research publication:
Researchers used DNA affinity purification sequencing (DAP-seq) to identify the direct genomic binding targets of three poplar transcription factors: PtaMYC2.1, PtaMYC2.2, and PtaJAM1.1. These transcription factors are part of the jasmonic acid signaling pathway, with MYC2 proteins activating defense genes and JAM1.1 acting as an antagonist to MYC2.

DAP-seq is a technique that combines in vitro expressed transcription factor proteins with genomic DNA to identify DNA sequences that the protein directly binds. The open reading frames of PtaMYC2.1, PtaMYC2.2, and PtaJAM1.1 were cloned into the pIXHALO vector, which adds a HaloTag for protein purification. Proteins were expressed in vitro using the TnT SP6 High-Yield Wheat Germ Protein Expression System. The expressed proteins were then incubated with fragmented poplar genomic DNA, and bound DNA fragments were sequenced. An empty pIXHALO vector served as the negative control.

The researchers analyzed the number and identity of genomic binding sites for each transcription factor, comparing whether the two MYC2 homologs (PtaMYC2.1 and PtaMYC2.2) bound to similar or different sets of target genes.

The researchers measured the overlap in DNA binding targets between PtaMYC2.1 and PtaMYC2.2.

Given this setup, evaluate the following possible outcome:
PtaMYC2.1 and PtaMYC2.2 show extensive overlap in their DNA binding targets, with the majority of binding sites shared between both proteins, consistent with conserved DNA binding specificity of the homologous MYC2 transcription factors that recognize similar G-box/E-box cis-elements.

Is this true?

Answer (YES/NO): NO